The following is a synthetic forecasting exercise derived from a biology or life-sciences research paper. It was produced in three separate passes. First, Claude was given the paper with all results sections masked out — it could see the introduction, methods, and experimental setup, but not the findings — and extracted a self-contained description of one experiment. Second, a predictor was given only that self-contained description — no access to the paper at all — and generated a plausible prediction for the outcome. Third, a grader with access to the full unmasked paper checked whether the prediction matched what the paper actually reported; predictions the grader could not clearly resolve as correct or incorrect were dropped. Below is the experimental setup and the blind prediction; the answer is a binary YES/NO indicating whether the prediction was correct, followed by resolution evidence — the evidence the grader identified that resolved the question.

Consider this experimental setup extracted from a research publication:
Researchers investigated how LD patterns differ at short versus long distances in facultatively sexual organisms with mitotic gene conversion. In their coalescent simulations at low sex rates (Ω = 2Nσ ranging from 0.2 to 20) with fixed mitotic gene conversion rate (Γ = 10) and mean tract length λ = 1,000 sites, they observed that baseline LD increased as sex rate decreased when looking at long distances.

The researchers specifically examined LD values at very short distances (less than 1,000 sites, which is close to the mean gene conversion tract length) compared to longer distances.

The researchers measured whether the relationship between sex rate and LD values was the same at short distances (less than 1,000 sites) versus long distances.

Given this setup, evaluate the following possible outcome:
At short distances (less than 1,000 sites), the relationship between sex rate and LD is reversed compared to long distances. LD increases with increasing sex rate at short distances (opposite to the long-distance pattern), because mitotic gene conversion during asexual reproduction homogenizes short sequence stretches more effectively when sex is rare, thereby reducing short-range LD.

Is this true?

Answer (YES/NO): YES